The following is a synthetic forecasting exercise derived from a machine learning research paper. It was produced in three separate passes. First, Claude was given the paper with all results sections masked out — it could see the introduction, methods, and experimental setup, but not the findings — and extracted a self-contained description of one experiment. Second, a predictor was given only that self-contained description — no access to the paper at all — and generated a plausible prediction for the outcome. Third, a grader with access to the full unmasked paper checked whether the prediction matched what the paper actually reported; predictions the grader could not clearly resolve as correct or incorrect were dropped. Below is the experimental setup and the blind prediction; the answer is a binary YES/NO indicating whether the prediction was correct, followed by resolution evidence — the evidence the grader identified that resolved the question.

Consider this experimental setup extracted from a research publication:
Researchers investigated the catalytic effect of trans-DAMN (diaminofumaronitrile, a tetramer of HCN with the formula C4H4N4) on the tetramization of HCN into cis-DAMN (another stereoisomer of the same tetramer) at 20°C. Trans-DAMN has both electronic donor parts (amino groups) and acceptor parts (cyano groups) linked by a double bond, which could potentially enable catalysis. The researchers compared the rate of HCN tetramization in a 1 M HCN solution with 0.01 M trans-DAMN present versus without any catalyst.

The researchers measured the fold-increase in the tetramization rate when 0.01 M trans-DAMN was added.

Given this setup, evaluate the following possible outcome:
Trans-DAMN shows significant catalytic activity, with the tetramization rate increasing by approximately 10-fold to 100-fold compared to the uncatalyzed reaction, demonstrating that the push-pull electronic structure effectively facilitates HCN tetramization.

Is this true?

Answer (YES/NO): YES